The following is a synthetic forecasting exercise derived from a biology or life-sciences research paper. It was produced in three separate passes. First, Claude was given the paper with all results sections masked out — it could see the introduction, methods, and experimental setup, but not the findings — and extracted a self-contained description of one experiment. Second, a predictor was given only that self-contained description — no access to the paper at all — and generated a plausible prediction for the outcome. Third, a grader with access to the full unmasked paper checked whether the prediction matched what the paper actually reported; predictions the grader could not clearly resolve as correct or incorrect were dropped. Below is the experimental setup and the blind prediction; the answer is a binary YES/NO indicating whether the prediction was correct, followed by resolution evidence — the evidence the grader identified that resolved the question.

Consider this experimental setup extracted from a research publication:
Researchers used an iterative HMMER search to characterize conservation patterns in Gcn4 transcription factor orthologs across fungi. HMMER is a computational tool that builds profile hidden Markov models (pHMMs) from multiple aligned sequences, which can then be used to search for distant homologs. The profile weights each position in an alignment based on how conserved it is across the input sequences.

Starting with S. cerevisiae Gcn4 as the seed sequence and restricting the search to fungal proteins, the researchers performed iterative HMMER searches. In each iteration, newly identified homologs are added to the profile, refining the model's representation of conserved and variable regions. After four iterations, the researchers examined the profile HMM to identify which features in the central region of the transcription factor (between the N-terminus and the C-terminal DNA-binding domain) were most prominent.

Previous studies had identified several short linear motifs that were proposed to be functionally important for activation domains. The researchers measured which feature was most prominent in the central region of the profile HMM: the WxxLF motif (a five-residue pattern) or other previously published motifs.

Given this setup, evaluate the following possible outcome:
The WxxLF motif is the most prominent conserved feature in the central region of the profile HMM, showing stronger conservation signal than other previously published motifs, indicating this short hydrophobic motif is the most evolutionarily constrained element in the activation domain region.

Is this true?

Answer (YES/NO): YES